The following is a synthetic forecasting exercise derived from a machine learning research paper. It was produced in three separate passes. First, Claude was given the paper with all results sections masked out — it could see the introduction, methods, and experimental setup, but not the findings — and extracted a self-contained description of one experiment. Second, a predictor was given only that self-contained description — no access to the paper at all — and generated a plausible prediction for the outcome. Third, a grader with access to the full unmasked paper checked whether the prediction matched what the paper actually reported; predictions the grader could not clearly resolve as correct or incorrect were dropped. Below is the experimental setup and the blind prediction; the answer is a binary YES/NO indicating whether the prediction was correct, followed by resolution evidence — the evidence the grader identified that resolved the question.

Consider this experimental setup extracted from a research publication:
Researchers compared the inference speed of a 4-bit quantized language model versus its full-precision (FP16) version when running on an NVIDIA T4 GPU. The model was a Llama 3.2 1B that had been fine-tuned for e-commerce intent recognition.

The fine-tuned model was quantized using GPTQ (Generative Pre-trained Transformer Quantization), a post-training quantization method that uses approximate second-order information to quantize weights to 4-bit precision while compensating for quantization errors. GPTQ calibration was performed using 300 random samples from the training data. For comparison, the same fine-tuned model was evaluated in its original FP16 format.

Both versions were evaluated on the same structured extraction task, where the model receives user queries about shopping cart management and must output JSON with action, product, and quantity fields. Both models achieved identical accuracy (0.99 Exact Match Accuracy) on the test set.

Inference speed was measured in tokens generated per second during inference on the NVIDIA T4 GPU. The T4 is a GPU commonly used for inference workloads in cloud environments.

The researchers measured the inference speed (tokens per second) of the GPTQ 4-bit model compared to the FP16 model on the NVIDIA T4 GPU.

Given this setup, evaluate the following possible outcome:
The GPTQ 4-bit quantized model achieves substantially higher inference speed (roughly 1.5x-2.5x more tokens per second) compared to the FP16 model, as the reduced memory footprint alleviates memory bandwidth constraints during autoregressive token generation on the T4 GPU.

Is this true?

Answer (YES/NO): NO